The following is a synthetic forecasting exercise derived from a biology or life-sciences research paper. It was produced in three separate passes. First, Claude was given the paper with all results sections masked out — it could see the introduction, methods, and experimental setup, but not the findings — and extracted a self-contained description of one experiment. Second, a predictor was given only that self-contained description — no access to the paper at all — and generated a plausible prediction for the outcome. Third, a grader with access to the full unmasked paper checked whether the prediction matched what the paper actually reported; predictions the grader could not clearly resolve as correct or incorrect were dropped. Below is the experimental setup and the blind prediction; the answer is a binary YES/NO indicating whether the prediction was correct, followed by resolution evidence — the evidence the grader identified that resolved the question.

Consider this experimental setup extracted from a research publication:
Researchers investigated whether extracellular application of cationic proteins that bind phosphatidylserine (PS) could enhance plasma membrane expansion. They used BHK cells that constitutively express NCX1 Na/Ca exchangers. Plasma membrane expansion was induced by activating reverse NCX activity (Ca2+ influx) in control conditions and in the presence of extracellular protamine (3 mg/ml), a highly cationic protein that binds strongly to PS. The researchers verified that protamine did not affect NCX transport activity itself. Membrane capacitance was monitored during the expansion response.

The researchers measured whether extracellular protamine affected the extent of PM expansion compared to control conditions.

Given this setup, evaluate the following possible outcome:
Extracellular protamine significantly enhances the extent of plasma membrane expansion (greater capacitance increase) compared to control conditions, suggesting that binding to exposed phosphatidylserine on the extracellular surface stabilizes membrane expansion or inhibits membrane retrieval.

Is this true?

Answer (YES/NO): YES